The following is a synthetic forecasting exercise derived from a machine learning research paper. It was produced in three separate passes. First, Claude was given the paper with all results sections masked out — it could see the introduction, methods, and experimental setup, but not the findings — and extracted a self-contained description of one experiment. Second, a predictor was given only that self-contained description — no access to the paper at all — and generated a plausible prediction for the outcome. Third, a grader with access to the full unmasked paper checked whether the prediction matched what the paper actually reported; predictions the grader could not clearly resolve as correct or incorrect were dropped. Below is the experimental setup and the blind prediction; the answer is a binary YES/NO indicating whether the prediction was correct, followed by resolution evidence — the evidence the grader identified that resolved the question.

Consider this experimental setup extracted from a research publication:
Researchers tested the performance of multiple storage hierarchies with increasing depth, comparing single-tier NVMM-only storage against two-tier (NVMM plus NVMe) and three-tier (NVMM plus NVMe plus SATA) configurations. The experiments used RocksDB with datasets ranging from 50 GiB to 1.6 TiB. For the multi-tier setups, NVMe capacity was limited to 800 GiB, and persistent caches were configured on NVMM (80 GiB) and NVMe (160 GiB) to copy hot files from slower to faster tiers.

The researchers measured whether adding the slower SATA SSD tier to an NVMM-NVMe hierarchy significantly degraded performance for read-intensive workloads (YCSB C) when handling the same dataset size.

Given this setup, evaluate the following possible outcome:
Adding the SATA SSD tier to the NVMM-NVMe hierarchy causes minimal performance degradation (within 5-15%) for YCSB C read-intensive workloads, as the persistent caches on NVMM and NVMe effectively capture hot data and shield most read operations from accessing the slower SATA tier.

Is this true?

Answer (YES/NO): NO